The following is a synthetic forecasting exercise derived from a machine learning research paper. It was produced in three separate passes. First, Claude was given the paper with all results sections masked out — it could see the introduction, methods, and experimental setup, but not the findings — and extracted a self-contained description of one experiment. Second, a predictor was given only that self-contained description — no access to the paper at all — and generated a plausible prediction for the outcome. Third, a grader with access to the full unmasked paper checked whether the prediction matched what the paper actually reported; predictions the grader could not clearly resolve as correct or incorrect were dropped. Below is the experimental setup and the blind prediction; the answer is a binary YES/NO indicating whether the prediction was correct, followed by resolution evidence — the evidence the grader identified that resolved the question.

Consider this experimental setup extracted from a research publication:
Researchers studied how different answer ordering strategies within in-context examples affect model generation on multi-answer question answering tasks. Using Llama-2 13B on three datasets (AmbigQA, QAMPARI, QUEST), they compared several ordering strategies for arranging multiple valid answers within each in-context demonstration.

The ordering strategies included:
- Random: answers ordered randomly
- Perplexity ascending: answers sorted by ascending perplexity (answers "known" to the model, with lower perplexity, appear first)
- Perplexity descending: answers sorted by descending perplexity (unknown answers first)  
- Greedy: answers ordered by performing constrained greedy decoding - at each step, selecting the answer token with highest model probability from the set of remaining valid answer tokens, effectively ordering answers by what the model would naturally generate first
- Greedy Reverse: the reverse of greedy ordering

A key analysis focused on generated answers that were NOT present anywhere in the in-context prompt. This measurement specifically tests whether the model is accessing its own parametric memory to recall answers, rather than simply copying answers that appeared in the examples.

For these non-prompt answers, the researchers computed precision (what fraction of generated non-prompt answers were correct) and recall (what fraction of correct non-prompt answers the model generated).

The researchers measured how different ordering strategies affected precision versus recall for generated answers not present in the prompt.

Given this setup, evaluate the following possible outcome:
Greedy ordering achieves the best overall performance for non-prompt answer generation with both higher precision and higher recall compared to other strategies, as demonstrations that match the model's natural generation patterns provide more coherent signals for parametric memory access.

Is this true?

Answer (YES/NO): NO